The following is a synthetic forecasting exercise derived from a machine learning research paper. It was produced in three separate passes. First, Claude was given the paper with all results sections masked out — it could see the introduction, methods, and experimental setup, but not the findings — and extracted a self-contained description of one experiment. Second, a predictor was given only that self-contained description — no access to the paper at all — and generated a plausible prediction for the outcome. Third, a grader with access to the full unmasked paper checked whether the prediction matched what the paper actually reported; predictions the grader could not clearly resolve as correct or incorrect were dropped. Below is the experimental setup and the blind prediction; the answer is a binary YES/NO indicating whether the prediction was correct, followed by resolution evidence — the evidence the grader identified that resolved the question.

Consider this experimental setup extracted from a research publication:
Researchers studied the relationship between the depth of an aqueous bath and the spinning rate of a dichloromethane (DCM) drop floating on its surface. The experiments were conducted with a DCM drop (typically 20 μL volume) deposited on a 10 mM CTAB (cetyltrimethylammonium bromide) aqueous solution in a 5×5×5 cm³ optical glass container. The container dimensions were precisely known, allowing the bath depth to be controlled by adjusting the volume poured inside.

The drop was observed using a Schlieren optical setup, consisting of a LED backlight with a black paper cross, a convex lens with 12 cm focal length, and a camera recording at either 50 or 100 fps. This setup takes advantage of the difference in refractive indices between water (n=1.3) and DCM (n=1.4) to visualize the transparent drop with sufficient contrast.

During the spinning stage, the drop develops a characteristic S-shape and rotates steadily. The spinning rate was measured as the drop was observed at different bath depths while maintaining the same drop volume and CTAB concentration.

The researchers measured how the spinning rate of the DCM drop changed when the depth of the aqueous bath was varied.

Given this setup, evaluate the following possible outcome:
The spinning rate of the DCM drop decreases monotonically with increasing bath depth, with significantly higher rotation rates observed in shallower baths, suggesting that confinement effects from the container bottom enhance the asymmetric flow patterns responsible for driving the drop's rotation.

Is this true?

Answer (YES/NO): NO